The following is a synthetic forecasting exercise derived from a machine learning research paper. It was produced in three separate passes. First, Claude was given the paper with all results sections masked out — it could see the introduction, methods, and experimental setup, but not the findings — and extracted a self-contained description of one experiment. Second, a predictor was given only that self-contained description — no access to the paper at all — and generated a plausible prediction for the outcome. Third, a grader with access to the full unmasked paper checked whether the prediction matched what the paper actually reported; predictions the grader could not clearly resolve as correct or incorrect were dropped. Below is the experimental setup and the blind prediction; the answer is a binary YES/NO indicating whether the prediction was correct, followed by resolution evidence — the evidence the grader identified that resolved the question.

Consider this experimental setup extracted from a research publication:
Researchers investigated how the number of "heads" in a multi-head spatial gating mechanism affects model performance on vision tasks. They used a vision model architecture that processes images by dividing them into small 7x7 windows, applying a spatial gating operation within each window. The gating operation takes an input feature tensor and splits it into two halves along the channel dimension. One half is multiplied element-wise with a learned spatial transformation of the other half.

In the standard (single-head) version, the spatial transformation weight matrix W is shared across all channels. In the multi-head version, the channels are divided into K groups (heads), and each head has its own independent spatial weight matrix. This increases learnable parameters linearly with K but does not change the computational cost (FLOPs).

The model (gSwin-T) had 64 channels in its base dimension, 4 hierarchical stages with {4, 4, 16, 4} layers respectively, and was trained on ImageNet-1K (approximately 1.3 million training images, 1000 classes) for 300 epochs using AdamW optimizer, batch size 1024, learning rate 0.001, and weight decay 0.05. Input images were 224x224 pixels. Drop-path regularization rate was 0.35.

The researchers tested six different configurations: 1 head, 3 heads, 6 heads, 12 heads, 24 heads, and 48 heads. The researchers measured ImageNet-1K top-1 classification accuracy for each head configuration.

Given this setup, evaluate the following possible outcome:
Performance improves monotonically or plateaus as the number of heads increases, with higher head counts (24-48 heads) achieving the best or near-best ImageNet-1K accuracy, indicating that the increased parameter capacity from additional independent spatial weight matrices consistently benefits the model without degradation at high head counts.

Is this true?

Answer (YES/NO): YES